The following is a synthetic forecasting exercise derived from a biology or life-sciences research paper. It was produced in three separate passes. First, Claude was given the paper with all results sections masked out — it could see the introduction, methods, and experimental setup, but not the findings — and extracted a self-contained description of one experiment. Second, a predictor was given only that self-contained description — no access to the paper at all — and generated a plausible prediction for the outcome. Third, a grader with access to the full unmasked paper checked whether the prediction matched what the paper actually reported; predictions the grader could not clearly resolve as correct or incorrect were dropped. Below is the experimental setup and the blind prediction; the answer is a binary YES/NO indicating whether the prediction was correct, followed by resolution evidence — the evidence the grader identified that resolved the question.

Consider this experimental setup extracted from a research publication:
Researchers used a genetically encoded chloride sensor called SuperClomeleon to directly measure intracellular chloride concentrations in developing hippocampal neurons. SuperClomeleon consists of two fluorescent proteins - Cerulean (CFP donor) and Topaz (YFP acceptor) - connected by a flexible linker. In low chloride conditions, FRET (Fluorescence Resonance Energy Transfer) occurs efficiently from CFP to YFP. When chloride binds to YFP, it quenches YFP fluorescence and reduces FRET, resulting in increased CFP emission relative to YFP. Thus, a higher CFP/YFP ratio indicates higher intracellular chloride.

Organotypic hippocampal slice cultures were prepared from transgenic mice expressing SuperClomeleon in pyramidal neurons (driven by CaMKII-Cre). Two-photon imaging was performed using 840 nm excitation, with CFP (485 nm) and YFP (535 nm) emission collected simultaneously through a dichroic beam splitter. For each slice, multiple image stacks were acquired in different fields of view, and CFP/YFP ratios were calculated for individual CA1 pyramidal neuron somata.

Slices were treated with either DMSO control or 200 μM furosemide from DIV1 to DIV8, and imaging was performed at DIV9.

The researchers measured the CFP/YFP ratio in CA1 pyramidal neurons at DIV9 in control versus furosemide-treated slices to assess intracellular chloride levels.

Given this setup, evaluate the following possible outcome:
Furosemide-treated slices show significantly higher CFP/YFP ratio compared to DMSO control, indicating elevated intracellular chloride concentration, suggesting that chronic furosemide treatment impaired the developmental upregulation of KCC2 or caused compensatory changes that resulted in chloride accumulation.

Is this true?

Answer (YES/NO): NO